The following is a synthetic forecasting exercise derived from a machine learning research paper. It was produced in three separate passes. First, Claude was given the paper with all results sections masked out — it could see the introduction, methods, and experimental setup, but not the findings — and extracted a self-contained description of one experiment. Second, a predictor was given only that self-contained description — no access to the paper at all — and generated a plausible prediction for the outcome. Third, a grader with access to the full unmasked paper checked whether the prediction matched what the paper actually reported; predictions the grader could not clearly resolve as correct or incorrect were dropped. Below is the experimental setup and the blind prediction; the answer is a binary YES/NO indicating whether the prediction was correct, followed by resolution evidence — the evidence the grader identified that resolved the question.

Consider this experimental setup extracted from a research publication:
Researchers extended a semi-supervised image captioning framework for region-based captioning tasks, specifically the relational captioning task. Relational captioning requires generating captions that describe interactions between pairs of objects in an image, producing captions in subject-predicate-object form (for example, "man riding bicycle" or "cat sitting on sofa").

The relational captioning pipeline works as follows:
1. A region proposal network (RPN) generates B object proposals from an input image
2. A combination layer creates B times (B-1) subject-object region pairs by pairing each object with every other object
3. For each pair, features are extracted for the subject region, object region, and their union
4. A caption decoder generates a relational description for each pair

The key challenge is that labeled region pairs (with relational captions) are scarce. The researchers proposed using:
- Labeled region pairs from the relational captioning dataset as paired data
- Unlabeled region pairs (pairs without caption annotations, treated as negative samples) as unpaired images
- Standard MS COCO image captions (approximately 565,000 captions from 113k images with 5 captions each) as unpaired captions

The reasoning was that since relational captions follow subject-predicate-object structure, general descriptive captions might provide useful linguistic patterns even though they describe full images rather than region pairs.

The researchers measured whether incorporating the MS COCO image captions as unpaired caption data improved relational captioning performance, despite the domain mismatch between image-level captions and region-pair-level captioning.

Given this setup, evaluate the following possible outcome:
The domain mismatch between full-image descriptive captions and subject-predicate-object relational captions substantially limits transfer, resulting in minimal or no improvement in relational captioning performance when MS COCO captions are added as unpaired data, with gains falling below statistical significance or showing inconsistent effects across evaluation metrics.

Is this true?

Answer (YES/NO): NO